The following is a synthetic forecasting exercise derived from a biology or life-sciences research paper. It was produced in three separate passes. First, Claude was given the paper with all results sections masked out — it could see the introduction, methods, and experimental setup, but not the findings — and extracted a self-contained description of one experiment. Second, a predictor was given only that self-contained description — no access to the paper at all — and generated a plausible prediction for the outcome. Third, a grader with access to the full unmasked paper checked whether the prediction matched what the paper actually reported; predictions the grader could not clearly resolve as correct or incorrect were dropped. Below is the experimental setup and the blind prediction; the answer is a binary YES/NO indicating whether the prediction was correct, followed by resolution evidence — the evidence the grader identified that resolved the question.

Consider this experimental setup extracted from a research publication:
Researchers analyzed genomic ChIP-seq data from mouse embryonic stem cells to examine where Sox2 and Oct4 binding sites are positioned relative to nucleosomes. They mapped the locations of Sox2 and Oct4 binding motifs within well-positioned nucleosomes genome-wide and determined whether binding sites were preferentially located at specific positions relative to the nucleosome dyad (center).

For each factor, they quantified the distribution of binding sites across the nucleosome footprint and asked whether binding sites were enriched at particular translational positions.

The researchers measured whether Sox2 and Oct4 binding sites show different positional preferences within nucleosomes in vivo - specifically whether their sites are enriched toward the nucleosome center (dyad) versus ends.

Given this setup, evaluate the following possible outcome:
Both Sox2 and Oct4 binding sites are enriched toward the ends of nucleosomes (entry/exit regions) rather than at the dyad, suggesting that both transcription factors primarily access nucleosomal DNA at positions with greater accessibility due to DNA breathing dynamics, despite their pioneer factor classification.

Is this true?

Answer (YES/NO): NO